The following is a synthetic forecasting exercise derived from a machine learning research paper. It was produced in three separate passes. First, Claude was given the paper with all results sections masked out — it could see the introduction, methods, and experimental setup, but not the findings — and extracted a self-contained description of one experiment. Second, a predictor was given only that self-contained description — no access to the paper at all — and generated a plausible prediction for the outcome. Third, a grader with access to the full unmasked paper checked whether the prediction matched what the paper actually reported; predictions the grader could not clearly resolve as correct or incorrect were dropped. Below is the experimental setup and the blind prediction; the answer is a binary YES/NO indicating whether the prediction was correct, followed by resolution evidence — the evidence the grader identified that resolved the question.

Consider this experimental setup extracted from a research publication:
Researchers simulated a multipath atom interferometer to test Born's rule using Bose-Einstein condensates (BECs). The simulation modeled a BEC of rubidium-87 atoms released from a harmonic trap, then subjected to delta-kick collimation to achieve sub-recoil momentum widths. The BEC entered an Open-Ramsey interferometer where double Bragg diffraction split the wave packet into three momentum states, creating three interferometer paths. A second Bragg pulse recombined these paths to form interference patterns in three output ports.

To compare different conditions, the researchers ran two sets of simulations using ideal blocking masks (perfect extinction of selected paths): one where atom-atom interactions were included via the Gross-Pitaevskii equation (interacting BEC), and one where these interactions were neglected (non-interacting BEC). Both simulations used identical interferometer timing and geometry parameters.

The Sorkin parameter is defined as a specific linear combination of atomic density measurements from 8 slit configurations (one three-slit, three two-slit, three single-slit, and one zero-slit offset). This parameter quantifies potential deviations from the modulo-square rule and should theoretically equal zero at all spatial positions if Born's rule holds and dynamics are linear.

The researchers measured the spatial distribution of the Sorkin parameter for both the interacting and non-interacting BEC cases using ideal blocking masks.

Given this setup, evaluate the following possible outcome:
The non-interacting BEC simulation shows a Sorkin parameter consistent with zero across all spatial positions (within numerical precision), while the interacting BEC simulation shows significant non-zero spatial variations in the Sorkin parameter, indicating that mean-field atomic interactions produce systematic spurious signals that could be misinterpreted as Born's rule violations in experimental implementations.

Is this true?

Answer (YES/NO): YES